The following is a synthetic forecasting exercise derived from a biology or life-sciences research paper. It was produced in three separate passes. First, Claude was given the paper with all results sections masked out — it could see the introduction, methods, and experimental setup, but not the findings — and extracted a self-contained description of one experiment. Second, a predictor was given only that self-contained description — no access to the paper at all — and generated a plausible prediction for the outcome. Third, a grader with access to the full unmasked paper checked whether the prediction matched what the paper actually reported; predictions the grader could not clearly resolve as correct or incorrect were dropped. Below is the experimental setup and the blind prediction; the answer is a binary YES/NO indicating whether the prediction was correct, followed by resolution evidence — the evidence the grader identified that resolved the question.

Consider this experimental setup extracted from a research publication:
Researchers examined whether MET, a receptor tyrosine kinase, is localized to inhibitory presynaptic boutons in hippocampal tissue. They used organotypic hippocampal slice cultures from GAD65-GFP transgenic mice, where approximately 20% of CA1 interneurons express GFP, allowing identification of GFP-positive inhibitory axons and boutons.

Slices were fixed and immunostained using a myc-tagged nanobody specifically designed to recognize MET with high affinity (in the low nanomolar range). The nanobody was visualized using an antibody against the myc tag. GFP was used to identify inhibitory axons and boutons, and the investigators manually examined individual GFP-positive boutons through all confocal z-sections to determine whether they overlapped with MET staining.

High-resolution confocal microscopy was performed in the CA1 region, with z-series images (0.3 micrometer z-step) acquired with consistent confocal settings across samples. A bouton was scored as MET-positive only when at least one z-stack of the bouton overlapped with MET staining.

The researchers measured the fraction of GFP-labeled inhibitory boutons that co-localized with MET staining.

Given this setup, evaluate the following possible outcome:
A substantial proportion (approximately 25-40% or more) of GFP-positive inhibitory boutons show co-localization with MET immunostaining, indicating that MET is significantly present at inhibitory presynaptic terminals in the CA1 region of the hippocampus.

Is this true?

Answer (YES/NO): NO